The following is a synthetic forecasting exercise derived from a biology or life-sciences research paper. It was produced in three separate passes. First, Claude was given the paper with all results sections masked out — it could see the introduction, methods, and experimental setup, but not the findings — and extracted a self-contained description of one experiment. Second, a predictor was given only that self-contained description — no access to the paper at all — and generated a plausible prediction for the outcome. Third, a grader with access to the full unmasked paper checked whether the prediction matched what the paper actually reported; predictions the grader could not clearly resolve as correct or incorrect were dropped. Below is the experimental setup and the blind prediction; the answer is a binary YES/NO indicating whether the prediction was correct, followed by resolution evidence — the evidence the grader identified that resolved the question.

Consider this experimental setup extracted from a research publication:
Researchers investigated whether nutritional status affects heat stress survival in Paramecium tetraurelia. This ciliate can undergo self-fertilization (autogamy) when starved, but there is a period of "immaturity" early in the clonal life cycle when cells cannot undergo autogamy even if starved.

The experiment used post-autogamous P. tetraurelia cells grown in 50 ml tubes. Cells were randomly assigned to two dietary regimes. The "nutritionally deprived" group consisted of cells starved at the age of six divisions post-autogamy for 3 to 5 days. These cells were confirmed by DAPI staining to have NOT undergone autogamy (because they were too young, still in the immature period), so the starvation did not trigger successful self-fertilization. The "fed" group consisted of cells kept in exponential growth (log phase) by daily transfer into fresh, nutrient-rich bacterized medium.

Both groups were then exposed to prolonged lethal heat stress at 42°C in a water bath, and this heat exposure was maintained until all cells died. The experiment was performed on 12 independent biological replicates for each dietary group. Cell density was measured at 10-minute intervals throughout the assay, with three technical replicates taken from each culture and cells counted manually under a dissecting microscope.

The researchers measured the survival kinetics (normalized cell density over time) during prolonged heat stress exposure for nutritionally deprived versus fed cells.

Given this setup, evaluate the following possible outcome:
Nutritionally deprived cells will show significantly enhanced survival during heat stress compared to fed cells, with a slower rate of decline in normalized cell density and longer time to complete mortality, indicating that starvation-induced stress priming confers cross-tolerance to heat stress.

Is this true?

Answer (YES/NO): YES